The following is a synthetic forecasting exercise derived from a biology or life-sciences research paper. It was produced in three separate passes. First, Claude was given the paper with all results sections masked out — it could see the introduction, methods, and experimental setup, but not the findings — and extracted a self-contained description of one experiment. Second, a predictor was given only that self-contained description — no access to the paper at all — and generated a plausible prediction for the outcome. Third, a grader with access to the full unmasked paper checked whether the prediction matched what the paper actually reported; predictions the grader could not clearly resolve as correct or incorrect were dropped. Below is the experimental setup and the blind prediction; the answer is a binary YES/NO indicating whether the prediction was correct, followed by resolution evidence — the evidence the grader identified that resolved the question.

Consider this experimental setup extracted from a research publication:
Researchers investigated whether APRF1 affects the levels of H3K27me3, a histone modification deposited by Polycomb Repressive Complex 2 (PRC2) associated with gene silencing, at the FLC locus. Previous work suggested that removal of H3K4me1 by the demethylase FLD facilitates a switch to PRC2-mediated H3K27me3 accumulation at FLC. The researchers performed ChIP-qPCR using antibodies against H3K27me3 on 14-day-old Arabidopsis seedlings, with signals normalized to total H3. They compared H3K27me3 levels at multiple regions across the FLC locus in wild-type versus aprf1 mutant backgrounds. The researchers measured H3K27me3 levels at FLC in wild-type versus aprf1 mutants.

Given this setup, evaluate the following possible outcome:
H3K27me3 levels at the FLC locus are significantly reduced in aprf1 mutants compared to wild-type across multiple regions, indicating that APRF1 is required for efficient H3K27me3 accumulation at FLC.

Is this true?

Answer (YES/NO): YES